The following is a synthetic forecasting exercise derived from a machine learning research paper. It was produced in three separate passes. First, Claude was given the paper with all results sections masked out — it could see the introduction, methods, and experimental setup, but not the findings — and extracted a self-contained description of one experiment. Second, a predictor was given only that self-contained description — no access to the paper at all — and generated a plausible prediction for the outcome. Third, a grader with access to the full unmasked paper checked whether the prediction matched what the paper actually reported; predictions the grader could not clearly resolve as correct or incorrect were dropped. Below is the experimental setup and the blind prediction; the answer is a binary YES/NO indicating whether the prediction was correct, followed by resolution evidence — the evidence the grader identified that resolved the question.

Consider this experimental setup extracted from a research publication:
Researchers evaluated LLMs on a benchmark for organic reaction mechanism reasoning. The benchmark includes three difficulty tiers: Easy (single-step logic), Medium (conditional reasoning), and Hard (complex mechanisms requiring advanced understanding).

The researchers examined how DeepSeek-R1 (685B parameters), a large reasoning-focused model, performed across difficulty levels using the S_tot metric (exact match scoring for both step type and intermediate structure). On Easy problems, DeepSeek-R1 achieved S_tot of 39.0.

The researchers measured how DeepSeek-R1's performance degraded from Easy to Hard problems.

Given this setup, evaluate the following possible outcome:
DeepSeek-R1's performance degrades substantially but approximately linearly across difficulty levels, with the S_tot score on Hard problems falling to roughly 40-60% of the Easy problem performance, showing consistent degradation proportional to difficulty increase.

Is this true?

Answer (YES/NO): NO